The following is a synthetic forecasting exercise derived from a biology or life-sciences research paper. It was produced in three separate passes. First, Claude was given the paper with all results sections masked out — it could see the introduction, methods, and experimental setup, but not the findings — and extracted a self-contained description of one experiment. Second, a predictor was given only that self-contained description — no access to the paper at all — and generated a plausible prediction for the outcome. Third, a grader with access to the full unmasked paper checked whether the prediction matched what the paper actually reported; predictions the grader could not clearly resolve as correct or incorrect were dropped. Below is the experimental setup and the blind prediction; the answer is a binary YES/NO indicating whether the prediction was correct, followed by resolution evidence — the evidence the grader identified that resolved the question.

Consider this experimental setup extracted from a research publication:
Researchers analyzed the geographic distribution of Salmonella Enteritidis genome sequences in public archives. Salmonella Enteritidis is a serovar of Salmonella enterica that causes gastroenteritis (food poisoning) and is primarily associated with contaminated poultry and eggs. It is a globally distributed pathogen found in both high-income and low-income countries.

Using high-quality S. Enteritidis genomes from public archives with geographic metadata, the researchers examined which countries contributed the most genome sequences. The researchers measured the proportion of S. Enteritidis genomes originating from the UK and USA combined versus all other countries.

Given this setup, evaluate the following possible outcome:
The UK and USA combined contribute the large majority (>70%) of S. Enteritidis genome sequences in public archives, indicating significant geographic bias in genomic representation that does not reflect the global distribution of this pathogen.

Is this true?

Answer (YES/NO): YES